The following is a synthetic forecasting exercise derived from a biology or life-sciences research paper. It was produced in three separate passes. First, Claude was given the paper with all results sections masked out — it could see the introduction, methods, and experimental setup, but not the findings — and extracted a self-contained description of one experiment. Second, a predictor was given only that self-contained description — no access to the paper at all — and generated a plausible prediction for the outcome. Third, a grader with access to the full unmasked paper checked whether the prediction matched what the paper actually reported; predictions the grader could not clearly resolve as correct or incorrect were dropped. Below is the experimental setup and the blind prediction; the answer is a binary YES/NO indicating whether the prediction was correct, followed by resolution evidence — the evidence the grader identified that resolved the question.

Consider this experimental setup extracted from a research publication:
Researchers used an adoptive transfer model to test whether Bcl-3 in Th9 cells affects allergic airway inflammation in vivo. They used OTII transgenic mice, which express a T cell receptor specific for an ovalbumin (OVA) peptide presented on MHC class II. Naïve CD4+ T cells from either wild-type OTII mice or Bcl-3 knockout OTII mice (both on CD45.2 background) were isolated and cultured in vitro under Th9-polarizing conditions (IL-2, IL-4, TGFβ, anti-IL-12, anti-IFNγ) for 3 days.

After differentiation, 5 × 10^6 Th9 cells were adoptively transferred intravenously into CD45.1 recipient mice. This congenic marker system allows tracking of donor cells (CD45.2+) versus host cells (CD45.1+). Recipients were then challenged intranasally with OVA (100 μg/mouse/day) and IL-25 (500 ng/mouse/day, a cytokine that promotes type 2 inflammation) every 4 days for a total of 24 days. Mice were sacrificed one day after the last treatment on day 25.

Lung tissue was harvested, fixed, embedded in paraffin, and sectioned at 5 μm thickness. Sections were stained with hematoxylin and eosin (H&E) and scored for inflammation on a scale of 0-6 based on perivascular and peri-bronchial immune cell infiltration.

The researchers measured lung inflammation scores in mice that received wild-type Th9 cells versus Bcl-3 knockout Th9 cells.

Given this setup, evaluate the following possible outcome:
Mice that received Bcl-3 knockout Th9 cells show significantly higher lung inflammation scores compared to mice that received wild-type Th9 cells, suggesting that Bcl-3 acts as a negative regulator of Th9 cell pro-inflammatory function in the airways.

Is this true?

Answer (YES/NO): YES